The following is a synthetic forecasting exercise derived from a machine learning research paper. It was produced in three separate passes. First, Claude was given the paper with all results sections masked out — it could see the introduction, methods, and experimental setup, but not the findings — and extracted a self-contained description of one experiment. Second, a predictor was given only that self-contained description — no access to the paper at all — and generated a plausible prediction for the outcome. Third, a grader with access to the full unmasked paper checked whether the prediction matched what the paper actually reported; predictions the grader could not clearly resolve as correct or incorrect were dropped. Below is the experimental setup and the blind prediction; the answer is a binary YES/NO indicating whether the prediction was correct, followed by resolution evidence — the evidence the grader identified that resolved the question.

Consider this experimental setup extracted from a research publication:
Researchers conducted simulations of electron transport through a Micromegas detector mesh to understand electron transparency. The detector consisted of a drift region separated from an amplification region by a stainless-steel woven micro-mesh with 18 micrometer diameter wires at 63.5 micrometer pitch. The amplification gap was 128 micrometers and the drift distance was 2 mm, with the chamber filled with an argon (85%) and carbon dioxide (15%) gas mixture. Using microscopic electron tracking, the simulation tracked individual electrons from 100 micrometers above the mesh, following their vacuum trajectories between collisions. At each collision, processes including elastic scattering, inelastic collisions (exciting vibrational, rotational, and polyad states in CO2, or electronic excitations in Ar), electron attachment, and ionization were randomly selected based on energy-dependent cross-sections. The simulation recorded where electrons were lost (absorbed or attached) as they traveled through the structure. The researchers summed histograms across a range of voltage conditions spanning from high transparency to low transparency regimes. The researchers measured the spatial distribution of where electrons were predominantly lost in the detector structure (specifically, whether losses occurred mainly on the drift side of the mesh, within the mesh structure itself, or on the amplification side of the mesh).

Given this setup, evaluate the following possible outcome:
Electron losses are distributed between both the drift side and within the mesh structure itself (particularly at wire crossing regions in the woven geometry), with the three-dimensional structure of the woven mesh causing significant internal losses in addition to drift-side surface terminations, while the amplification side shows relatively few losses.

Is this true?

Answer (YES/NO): NO